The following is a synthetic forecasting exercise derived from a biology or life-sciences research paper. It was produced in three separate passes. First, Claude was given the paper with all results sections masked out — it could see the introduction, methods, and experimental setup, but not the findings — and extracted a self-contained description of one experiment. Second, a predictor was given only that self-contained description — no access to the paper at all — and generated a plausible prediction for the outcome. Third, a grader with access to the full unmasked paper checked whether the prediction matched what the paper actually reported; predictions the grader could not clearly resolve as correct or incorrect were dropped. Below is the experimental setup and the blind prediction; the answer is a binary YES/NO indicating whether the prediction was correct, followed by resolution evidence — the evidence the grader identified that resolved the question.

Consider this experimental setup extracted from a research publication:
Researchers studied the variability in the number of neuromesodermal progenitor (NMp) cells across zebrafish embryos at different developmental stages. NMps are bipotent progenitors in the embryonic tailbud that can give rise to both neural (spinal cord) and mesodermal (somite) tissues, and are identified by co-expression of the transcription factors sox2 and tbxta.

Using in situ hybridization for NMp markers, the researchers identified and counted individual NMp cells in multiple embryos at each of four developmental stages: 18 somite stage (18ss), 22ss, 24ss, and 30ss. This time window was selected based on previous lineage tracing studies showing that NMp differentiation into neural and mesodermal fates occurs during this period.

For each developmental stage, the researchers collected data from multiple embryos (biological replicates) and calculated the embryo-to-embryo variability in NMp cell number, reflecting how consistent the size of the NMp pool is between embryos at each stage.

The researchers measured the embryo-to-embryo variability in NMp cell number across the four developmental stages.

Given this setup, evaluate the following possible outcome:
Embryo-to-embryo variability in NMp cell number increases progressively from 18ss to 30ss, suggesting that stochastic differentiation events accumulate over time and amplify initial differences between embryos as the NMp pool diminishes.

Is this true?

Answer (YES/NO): NO